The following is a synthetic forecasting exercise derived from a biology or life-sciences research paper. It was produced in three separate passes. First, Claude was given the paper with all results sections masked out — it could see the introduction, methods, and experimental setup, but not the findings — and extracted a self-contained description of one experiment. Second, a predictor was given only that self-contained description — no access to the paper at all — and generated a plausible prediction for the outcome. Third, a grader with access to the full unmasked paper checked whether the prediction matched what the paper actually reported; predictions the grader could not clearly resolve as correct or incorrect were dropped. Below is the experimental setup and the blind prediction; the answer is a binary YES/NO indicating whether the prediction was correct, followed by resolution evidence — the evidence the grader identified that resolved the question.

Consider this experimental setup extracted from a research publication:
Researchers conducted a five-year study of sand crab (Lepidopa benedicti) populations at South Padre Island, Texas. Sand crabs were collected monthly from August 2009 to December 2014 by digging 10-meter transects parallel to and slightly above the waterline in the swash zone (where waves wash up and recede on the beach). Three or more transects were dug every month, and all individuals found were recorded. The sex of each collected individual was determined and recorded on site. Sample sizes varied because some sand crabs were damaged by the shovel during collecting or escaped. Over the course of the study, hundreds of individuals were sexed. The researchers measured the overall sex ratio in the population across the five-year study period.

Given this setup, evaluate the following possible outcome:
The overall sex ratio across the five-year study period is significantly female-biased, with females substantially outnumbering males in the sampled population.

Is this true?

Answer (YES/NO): NO